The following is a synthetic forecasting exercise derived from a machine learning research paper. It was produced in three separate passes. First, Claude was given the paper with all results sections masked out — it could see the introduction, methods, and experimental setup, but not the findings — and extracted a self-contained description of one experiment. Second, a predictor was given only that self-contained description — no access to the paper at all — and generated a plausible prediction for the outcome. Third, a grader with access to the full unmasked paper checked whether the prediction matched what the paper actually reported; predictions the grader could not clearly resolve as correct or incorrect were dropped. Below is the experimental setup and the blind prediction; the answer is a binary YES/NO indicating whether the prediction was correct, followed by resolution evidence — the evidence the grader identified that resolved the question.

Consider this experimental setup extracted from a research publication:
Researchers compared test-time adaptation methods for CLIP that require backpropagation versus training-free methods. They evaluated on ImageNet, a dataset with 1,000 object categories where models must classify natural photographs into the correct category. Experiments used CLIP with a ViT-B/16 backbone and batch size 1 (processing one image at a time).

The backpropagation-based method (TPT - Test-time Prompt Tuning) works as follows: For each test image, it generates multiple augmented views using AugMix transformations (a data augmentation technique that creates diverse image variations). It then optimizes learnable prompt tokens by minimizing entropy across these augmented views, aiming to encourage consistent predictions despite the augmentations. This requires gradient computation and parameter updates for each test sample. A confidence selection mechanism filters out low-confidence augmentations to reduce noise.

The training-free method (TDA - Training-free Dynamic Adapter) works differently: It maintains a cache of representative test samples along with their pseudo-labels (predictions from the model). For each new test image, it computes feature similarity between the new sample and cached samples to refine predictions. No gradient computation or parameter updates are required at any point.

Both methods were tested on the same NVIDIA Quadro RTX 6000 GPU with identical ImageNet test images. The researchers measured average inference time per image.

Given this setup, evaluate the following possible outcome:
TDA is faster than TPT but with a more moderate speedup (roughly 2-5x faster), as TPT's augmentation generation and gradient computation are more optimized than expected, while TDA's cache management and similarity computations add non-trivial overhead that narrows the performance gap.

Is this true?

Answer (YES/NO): NO